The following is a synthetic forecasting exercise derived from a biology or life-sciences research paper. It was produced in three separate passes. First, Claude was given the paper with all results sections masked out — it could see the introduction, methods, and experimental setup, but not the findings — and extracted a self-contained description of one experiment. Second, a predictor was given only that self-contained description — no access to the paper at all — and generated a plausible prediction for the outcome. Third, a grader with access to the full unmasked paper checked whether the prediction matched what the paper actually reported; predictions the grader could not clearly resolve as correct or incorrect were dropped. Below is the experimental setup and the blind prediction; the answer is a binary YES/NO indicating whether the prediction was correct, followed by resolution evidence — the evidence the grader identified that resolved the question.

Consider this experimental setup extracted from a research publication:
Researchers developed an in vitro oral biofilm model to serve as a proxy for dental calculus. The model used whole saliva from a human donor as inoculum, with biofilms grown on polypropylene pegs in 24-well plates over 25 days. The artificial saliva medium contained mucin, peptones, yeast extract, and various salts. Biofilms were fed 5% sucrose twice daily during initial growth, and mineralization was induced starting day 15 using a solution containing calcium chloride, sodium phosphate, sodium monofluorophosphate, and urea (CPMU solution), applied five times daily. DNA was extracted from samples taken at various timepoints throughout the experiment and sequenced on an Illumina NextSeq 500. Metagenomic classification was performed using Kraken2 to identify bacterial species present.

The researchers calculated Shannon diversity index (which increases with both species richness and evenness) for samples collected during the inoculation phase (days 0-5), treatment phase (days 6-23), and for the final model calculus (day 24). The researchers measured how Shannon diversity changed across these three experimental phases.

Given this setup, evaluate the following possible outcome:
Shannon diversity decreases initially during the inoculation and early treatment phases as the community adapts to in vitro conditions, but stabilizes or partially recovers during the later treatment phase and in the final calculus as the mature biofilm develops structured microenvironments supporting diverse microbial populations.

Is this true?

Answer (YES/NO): NO